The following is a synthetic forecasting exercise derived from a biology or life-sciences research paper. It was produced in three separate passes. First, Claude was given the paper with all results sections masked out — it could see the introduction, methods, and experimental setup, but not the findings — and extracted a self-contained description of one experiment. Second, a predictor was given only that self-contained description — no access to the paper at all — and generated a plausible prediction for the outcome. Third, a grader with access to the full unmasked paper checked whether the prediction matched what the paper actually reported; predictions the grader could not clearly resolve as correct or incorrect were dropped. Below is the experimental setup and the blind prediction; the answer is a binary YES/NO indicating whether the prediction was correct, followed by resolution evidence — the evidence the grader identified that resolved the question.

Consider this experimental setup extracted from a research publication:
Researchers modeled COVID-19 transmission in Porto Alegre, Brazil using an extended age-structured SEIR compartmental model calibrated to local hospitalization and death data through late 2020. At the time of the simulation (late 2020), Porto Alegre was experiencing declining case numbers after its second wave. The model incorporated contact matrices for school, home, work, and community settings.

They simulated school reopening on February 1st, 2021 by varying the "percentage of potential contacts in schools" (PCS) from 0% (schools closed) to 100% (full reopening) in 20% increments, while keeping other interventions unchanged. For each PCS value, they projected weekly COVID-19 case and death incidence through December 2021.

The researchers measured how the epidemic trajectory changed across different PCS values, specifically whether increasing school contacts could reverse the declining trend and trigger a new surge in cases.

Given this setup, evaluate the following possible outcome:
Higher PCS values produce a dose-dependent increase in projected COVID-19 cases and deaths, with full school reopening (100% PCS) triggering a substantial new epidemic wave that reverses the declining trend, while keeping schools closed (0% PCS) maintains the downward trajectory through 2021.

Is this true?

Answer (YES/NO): YES